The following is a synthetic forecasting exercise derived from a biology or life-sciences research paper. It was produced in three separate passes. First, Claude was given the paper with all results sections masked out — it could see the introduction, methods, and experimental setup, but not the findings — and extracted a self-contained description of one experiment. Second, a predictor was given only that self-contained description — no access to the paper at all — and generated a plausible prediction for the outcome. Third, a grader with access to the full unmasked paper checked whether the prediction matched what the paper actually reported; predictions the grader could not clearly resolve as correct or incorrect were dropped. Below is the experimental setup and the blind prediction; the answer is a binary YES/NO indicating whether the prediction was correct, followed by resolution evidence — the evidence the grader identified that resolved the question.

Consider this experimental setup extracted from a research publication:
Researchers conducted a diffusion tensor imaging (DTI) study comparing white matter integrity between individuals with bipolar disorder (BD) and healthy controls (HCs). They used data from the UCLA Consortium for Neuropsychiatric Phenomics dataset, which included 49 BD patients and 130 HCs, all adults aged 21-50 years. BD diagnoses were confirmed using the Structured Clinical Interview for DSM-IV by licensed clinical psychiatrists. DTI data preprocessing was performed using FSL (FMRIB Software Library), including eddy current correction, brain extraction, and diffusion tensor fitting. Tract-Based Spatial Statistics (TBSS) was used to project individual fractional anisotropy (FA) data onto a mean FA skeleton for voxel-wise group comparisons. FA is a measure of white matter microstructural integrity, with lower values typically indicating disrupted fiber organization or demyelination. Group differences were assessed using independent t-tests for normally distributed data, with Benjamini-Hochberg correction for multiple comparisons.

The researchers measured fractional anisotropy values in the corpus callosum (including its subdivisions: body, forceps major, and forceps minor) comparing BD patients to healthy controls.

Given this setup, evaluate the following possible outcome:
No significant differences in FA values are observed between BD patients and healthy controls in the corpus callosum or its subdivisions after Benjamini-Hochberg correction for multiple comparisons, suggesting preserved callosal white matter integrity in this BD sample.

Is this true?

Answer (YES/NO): NO